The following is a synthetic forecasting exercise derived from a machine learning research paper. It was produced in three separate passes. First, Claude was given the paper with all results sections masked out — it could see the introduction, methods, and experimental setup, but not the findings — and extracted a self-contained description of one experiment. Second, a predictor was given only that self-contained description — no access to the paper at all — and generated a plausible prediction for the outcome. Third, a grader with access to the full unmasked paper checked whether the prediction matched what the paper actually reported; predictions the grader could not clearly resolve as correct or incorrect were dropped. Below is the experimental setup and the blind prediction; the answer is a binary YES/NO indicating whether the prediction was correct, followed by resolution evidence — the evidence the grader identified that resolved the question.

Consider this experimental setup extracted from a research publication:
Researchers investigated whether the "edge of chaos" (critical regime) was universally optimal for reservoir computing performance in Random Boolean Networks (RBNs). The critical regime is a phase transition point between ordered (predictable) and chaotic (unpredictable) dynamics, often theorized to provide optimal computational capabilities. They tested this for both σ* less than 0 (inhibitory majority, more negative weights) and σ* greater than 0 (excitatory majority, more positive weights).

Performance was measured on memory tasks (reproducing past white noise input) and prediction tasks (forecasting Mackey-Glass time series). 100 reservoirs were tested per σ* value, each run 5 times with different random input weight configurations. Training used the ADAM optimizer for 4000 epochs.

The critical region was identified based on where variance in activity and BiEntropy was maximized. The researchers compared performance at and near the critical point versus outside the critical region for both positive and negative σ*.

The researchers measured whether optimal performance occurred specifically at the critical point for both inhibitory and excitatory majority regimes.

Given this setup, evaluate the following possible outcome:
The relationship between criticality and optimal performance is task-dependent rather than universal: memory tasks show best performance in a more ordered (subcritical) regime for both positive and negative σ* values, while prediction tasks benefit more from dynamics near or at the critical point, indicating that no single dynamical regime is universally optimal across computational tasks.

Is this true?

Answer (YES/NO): NO